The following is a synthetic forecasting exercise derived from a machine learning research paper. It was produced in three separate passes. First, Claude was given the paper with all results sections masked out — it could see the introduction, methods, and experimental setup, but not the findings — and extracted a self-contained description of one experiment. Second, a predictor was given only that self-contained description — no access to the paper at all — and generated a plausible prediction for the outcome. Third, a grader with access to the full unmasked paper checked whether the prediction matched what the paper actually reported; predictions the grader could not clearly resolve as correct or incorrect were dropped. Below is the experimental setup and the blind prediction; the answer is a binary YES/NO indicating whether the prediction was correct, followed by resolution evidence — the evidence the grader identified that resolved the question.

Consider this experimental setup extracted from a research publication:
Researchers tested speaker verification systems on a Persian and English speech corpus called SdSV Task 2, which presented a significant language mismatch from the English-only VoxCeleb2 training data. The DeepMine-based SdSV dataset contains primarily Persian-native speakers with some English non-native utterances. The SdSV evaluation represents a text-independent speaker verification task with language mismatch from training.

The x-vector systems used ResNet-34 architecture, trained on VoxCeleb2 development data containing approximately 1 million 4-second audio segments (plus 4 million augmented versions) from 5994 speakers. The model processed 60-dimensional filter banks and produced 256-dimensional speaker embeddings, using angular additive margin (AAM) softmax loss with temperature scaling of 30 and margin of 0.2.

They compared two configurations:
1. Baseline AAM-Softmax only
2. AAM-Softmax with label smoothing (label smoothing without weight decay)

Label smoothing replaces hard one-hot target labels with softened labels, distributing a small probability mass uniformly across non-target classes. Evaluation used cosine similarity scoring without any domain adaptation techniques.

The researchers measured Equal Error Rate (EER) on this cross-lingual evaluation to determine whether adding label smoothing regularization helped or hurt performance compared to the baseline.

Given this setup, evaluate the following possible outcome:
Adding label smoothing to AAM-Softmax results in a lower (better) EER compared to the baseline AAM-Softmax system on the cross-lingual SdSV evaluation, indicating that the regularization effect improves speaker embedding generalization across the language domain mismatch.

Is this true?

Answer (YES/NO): YES